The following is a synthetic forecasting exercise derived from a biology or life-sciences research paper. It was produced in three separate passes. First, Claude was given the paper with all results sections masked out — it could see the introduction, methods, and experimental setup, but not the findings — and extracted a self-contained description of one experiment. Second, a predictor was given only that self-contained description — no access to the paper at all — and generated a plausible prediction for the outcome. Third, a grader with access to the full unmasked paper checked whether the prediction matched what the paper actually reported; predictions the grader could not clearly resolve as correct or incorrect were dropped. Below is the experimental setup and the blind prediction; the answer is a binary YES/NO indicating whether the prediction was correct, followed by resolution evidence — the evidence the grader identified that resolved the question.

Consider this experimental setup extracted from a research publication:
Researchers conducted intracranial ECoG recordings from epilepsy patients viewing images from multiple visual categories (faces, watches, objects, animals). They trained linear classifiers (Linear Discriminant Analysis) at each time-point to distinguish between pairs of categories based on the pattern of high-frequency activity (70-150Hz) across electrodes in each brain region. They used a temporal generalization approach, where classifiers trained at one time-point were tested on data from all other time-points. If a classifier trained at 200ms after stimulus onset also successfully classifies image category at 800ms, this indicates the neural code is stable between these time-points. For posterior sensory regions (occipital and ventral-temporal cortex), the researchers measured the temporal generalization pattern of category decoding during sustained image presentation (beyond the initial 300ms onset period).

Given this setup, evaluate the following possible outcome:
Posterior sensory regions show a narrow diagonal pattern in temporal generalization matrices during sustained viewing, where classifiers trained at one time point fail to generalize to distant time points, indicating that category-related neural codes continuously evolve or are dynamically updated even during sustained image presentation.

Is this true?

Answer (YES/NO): NO